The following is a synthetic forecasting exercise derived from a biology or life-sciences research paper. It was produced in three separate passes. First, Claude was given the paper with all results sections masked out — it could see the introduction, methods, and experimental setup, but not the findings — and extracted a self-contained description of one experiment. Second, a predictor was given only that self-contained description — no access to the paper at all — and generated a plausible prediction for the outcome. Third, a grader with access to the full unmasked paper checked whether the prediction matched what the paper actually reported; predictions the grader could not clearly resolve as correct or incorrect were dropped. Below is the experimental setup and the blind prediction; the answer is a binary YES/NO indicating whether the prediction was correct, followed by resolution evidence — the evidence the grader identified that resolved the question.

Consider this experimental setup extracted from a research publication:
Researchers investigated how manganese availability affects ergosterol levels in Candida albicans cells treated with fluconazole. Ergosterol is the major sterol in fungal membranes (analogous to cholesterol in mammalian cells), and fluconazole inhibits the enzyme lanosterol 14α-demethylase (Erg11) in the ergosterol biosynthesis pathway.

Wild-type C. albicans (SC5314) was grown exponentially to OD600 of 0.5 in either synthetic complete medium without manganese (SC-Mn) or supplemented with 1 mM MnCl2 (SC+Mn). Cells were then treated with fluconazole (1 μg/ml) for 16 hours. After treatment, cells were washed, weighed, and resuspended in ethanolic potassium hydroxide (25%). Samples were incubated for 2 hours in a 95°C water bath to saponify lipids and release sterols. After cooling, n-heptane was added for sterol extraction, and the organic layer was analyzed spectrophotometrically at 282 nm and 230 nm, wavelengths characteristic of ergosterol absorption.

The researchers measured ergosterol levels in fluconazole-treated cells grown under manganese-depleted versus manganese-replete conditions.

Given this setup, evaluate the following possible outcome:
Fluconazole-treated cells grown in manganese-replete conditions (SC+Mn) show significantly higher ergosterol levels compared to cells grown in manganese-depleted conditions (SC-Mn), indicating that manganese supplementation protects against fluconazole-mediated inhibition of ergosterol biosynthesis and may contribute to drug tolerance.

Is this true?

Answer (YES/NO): NO